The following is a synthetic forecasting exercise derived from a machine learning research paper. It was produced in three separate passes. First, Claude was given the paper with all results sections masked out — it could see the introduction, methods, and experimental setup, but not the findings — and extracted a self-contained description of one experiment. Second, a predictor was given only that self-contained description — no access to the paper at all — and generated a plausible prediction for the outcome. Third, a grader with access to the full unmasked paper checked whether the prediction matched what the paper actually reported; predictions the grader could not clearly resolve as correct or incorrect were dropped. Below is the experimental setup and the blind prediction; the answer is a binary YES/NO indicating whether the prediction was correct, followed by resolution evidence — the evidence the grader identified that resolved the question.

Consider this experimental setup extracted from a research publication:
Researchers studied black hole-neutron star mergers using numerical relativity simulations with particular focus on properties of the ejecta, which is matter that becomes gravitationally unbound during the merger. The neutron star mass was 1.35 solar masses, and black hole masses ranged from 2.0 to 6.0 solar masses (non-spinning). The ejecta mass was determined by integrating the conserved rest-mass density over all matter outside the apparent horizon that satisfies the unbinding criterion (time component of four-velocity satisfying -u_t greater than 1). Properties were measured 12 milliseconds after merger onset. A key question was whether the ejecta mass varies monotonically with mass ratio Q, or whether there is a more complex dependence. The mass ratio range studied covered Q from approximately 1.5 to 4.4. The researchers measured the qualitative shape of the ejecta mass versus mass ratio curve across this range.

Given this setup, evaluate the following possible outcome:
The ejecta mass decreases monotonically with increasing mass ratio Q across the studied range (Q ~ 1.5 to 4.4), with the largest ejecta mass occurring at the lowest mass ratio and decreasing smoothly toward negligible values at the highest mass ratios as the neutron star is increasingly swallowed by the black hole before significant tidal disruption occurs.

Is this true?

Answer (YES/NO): NO